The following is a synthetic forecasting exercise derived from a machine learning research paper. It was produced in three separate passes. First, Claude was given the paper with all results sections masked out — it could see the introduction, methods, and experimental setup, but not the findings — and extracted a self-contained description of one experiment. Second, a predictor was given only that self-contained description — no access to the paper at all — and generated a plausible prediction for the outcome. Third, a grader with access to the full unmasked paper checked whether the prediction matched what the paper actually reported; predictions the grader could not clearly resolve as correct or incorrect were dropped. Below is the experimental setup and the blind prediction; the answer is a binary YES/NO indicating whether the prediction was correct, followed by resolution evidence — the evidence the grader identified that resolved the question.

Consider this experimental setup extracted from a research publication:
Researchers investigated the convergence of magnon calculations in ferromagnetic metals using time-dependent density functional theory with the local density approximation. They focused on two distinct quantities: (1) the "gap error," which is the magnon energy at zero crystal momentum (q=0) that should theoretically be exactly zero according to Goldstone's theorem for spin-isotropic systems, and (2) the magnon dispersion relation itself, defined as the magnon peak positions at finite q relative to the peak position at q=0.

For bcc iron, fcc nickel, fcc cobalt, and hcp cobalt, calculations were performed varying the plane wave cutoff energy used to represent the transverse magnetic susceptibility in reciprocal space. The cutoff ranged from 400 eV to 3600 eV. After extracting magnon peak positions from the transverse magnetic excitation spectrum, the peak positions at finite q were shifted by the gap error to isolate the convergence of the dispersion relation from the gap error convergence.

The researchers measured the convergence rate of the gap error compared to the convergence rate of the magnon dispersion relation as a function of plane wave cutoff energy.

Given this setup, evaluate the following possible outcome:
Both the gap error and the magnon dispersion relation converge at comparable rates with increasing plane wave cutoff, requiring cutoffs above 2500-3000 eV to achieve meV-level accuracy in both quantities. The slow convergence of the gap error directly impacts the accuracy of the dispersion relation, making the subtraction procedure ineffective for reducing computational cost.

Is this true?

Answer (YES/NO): NO